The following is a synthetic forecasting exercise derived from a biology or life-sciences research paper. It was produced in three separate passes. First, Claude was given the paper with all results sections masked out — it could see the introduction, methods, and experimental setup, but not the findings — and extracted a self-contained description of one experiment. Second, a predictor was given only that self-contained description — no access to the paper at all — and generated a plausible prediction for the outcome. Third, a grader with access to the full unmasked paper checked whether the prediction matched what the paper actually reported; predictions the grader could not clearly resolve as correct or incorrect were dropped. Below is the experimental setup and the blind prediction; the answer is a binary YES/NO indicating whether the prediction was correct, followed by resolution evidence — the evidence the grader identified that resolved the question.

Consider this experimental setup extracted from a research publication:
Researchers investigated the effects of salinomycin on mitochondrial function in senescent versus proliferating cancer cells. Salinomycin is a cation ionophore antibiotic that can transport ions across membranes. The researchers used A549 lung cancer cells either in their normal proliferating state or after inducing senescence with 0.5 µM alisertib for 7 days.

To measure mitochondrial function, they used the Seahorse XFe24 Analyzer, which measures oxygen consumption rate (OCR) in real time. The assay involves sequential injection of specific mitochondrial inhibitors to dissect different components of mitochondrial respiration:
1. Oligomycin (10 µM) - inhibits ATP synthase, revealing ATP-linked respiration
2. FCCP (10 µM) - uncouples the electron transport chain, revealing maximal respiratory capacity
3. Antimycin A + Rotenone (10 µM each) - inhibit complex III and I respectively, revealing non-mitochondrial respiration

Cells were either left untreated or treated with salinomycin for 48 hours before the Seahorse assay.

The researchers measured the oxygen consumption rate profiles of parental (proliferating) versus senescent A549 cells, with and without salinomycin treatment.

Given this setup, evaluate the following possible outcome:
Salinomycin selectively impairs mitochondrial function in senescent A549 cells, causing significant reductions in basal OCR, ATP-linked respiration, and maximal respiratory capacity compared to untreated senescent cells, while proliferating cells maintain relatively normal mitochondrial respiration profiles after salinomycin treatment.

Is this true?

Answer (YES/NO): NO